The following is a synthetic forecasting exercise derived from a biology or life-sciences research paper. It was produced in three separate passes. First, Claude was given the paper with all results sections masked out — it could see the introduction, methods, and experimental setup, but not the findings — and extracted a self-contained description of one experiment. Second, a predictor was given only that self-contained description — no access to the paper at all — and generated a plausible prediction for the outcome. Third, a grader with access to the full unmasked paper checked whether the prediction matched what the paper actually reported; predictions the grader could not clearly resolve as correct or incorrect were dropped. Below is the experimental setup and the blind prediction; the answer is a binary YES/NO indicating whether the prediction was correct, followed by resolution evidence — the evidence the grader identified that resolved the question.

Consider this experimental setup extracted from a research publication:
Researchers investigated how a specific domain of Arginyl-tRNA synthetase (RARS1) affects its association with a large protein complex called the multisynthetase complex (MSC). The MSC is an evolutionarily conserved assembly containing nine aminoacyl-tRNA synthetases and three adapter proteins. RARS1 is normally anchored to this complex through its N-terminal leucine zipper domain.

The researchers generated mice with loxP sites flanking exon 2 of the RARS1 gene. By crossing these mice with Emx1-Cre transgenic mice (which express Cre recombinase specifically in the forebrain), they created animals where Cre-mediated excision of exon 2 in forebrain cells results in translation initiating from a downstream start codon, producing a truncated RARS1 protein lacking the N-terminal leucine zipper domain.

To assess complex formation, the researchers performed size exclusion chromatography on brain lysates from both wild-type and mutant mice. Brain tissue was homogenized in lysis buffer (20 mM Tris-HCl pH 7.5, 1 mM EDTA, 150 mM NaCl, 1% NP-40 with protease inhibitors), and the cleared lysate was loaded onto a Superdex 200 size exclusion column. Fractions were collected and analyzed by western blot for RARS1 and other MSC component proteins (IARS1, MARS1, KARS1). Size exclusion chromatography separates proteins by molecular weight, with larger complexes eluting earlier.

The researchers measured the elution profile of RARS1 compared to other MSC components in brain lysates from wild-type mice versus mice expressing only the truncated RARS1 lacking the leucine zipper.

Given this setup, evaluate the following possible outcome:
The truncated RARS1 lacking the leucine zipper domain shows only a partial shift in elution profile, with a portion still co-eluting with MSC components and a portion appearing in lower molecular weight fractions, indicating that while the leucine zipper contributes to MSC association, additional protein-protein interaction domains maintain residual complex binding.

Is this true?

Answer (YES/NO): NO